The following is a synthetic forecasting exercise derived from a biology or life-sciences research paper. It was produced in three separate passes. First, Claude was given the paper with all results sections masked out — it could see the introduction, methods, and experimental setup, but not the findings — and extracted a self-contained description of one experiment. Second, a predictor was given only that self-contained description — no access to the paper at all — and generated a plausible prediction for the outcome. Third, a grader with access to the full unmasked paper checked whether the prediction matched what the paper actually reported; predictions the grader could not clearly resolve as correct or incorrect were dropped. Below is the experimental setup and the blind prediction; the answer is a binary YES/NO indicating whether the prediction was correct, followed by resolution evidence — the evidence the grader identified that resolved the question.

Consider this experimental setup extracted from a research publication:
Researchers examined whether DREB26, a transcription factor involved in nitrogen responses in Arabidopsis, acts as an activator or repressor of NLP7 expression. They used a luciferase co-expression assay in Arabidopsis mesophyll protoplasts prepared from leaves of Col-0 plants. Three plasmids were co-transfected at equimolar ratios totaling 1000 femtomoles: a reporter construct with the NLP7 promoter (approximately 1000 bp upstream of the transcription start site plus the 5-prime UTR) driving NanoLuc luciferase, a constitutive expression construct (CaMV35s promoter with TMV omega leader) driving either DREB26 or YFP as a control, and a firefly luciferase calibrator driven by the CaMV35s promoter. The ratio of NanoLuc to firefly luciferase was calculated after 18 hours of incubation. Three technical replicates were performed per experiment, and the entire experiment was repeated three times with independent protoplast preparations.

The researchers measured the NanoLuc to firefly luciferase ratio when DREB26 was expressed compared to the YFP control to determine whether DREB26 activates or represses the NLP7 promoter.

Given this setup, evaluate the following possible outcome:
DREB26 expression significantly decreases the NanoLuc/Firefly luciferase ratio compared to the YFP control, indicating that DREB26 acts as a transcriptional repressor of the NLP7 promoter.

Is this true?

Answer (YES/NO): NO